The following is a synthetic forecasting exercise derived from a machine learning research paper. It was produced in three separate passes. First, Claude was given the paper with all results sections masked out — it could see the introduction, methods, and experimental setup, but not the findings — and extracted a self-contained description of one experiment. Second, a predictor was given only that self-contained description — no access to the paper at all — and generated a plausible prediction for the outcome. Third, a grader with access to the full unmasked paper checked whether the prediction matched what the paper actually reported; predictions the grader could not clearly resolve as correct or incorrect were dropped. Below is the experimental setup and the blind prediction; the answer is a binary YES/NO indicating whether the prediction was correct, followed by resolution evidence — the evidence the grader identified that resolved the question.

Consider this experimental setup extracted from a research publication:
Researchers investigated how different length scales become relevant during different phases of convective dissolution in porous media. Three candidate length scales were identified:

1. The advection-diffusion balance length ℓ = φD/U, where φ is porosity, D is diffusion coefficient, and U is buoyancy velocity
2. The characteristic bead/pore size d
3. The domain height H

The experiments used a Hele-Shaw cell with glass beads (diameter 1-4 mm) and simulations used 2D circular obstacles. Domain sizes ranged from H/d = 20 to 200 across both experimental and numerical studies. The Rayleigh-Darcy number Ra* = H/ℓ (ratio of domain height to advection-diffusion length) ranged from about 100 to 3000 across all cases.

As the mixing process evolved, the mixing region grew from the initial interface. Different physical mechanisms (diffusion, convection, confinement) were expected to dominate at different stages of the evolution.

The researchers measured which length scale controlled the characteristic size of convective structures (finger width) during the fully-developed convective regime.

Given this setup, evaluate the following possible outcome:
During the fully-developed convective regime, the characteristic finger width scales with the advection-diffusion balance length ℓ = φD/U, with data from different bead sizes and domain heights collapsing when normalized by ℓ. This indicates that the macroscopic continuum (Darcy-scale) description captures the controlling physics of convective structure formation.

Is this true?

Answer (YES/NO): NO